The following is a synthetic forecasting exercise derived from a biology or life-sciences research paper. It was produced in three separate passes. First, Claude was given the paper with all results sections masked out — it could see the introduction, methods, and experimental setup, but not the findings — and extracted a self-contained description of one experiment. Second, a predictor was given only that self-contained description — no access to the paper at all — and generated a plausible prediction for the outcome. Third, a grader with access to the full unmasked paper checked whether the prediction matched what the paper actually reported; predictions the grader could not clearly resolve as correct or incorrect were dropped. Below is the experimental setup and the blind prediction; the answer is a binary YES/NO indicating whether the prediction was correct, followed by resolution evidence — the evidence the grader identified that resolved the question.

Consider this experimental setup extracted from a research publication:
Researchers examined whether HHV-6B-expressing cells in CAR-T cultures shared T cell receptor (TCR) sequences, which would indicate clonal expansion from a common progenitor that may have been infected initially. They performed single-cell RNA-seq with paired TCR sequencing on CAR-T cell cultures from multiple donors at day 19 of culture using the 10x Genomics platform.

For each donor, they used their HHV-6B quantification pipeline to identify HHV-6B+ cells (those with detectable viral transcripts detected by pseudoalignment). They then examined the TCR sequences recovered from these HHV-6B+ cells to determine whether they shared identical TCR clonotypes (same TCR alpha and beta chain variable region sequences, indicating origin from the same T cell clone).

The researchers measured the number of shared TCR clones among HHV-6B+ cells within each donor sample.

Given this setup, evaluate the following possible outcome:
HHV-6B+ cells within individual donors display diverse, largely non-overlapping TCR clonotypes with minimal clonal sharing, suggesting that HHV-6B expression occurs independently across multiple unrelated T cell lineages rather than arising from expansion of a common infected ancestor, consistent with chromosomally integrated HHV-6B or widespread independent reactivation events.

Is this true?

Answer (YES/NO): YES